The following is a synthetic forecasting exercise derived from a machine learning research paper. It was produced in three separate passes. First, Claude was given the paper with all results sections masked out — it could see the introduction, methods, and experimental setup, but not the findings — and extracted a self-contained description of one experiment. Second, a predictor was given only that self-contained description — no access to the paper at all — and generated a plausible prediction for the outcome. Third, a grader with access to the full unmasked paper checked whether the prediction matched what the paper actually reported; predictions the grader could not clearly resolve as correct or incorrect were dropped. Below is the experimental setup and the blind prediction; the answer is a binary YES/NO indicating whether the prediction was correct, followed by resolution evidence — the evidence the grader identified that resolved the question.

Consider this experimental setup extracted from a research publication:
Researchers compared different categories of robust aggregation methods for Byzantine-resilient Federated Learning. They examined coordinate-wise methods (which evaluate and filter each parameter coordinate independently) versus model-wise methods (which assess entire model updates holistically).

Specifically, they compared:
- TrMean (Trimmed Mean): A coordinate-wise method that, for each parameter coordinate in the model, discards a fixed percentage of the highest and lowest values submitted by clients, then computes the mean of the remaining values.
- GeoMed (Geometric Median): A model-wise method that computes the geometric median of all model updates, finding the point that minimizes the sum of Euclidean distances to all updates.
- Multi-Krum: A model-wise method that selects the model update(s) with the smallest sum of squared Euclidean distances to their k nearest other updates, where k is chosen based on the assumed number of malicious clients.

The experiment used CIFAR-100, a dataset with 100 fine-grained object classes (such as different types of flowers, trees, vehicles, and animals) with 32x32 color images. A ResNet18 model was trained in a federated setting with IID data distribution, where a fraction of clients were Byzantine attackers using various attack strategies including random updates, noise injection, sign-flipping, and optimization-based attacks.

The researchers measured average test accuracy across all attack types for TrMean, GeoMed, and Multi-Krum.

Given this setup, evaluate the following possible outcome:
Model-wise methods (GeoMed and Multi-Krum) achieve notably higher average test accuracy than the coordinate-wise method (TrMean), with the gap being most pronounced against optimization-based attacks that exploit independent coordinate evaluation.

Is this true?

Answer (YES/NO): NO